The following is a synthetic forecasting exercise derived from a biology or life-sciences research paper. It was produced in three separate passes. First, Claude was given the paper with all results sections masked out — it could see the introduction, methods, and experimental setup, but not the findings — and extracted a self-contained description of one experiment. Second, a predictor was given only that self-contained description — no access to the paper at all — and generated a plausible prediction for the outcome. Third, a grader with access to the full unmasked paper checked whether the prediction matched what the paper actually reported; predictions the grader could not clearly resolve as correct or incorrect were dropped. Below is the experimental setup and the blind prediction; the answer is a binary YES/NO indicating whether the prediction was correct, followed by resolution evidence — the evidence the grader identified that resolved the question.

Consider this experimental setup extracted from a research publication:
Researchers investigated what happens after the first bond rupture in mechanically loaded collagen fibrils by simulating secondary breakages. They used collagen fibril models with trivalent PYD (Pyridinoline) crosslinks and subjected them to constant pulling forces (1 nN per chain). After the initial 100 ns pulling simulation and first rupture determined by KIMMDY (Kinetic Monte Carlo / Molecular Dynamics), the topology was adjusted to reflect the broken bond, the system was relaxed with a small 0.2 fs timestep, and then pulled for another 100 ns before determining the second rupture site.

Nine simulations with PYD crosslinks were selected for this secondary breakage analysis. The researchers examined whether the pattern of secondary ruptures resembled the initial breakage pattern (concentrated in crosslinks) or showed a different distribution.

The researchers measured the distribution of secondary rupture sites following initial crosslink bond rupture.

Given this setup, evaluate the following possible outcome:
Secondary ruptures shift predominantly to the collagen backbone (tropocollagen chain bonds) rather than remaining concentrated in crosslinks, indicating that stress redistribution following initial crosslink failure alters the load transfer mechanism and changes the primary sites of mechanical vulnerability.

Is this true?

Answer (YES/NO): NO